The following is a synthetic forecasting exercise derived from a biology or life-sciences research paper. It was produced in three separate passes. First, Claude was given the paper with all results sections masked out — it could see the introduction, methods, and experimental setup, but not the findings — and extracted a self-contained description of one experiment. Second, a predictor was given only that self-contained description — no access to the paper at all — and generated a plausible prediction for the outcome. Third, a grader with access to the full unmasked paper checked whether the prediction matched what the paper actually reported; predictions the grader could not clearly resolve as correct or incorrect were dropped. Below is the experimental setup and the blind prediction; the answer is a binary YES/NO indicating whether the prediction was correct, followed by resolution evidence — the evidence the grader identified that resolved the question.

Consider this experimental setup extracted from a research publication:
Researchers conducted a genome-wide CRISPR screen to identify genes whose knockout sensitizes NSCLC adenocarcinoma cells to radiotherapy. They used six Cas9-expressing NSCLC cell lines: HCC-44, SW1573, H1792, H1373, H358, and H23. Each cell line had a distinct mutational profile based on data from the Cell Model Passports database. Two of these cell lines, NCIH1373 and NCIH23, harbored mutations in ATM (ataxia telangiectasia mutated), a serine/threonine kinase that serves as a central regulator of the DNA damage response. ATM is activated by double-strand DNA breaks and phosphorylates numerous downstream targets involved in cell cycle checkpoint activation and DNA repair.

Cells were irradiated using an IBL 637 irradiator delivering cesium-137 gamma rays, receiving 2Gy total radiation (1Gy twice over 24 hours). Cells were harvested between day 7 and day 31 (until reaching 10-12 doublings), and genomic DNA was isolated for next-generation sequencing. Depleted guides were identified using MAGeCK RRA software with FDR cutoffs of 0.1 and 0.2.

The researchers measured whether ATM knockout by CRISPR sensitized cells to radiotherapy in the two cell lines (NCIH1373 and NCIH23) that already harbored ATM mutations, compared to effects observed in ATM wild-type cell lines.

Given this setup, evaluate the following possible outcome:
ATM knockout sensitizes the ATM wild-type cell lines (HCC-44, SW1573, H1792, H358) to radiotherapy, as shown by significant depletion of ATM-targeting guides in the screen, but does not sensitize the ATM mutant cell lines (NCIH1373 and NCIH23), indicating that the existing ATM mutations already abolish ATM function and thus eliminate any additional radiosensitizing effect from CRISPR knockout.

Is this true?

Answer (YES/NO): NO